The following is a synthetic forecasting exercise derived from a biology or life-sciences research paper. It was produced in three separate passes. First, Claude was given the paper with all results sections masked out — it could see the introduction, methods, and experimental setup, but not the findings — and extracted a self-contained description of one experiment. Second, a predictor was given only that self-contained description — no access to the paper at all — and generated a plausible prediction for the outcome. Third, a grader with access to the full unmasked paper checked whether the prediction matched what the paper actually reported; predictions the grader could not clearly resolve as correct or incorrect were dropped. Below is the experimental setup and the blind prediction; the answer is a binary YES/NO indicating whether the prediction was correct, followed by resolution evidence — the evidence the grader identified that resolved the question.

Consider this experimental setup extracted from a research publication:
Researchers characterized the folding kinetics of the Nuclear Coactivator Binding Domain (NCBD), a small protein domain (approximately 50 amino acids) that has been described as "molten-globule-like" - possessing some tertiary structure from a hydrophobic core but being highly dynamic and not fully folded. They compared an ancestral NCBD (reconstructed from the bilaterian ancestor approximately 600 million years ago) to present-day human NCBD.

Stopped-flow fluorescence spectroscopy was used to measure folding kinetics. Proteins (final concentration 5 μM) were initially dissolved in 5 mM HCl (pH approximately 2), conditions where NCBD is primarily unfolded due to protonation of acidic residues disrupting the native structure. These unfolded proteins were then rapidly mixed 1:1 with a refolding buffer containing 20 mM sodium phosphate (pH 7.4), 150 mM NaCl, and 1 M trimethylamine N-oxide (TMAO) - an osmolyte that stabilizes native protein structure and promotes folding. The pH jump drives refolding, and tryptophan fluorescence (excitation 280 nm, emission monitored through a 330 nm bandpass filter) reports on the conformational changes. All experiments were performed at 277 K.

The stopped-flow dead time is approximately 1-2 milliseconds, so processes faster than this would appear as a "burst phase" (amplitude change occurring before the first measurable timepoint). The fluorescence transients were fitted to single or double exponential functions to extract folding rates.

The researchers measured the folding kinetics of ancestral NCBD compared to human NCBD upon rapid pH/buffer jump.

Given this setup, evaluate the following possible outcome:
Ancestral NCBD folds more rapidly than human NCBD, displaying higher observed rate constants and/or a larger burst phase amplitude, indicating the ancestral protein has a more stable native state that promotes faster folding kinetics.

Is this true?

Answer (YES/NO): NO